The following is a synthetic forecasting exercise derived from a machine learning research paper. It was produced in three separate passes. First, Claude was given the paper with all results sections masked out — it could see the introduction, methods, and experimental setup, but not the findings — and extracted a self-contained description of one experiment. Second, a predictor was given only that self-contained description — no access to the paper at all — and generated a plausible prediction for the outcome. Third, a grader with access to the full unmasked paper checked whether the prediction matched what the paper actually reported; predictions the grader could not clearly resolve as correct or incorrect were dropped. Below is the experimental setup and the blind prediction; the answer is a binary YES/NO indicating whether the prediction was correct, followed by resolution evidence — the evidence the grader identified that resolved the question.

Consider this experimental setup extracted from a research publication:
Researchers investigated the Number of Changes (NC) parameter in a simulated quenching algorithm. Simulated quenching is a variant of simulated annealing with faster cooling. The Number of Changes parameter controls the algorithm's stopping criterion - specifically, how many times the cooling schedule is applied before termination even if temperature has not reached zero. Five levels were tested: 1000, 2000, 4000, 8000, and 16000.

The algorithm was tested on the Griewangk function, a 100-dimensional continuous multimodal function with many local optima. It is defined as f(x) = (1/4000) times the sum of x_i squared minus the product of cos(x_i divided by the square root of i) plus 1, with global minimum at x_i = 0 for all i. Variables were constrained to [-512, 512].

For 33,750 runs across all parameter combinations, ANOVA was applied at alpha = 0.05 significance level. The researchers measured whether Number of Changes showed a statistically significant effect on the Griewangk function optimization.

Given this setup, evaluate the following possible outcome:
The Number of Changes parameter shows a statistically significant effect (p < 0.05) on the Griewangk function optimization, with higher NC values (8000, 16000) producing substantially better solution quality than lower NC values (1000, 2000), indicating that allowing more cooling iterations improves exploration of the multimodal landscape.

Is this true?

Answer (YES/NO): NO